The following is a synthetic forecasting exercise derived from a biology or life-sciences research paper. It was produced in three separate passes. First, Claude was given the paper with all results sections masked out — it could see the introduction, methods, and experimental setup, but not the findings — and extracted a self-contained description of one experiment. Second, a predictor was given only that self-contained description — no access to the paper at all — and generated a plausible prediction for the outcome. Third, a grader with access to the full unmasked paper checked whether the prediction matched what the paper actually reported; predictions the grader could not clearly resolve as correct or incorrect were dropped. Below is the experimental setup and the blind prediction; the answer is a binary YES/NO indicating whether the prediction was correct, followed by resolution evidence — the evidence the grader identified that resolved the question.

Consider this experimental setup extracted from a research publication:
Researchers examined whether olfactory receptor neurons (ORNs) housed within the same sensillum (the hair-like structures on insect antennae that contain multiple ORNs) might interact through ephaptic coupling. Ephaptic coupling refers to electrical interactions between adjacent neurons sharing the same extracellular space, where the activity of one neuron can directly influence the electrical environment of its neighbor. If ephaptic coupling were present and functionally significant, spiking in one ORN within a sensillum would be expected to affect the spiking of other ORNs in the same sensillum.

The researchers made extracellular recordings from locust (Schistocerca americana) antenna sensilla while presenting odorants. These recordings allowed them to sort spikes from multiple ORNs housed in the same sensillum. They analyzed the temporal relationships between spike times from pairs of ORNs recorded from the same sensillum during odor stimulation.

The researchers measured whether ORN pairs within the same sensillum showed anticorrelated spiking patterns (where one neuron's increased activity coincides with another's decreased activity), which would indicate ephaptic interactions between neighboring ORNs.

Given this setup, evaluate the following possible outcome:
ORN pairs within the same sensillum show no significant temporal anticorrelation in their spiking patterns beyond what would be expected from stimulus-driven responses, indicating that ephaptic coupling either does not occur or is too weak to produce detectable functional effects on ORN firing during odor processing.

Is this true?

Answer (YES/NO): YES